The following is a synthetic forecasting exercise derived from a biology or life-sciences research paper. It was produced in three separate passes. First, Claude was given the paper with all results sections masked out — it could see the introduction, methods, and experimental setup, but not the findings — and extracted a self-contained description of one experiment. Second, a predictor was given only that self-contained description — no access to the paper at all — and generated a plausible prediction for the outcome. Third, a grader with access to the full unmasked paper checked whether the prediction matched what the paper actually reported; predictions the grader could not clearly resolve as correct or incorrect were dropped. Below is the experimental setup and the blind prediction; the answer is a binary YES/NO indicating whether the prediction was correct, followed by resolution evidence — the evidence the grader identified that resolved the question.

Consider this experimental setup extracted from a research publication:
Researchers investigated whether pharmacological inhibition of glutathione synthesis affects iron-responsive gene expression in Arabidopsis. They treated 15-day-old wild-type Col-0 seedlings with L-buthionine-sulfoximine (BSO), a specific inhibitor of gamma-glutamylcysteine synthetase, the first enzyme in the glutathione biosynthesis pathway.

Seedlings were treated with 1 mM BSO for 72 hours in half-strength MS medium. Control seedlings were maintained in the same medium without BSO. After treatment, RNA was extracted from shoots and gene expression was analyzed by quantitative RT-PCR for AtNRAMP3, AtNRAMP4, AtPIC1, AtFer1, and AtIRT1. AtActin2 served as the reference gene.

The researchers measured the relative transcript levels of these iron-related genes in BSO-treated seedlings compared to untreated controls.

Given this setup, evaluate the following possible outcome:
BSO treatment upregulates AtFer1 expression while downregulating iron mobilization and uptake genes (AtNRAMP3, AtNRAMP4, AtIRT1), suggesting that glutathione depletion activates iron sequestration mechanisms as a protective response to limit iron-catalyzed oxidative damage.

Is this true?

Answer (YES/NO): NO